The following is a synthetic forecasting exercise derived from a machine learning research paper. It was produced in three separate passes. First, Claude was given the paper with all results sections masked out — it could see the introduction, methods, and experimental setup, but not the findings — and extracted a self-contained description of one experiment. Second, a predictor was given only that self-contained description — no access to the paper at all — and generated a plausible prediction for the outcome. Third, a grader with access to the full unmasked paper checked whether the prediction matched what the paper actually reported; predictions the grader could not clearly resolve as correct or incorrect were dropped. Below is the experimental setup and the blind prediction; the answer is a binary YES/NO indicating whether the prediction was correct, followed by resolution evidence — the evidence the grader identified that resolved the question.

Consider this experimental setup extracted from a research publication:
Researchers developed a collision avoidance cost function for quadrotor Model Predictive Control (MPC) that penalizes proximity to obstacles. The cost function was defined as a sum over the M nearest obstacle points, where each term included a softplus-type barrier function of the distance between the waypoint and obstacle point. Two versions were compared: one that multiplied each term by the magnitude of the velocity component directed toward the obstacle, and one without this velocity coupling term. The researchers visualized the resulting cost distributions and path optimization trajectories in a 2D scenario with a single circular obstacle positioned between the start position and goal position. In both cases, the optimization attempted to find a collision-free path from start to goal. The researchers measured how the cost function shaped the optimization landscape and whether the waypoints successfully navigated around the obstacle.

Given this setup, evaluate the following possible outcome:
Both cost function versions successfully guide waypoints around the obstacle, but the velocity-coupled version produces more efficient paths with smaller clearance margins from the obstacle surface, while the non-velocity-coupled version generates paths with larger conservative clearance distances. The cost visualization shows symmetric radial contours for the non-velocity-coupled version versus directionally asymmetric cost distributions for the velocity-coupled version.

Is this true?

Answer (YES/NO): NO